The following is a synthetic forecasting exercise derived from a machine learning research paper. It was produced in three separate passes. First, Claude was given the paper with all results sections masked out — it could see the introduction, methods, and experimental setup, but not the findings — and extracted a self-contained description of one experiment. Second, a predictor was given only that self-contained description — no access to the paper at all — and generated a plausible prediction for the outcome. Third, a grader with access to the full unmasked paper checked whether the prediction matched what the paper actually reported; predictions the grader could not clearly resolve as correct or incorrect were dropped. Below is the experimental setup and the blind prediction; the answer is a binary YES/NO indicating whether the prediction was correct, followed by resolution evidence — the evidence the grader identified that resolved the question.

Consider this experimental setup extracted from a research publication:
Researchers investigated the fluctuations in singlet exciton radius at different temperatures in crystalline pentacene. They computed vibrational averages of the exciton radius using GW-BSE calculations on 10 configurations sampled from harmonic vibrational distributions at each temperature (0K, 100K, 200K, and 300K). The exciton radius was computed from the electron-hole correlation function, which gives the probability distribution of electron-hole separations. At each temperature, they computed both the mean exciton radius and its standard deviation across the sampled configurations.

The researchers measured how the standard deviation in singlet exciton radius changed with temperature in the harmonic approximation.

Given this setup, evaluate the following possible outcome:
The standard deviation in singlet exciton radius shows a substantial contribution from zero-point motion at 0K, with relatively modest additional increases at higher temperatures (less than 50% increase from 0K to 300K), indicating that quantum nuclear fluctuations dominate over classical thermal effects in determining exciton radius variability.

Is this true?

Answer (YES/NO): NO